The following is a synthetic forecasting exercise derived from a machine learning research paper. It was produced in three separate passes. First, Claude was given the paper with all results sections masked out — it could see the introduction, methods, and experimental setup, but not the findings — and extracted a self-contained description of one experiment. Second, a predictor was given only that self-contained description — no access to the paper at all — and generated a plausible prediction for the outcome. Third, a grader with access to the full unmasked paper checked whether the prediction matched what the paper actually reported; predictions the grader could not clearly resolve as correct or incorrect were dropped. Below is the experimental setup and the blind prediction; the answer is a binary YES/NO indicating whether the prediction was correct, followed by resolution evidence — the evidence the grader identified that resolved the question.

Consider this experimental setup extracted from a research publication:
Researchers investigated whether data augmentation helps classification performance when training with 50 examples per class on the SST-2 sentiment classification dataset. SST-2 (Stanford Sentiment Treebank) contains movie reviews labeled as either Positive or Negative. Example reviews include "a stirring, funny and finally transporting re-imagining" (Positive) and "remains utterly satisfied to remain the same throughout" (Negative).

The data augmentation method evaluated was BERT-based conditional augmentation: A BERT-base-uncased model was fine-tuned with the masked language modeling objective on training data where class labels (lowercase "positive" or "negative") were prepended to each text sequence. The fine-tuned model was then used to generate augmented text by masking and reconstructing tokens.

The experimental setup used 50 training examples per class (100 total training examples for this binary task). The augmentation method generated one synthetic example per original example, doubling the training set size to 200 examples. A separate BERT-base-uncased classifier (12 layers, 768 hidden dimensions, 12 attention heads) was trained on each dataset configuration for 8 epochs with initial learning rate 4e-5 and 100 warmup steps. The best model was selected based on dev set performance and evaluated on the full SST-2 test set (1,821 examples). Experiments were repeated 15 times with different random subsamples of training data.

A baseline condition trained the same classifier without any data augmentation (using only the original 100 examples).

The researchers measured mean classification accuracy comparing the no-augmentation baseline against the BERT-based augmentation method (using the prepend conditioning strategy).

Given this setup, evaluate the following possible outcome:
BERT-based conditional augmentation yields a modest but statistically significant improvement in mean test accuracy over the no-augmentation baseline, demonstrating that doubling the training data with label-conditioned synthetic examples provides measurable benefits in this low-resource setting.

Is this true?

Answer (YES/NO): NO